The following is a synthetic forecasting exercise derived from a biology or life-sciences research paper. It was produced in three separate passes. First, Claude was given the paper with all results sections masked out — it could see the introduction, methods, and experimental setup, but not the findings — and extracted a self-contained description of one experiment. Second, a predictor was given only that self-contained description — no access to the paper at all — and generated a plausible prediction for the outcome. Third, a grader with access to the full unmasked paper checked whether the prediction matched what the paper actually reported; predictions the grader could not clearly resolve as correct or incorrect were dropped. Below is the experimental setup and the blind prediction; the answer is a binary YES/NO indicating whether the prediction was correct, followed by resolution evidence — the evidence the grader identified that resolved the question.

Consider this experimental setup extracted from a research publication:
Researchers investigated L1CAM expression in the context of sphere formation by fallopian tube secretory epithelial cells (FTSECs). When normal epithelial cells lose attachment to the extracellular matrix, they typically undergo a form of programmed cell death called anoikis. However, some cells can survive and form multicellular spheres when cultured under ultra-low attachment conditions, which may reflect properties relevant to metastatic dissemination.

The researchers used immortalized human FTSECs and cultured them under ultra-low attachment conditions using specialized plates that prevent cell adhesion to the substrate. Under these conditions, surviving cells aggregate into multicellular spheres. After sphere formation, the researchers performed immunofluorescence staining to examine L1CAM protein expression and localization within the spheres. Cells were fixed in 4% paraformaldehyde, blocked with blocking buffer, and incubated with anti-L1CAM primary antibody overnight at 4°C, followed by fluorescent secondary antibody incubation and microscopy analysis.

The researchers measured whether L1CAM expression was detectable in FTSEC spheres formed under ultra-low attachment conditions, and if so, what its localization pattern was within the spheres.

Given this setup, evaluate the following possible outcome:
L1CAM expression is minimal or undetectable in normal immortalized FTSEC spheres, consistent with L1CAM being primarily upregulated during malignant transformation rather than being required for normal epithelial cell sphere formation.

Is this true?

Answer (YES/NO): NO